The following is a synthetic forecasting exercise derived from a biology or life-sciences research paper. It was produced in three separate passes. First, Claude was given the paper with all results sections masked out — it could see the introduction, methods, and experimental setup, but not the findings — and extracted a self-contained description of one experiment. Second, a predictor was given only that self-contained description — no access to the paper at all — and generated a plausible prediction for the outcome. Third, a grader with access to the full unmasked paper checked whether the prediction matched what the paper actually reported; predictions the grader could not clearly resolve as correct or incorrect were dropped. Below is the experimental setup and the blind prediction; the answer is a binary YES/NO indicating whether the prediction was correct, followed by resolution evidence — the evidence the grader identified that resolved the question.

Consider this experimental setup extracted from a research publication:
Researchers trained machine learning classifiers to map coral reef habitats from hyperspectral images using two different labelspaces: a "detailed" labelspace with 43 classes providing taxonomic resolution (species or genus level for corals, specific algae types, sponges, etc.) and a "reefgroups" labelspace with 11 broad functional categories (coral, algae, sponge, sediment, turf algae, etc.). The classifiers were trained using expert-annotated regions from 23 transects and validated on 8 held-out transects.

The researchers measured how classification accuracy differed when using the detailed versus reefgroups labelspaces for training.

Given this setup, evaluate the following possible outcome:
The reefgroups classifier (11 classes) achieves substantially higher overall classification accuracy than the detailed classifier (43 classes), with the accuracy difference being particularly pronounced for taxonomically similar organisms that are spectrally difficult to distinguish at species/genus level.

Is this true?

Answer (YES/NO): NO